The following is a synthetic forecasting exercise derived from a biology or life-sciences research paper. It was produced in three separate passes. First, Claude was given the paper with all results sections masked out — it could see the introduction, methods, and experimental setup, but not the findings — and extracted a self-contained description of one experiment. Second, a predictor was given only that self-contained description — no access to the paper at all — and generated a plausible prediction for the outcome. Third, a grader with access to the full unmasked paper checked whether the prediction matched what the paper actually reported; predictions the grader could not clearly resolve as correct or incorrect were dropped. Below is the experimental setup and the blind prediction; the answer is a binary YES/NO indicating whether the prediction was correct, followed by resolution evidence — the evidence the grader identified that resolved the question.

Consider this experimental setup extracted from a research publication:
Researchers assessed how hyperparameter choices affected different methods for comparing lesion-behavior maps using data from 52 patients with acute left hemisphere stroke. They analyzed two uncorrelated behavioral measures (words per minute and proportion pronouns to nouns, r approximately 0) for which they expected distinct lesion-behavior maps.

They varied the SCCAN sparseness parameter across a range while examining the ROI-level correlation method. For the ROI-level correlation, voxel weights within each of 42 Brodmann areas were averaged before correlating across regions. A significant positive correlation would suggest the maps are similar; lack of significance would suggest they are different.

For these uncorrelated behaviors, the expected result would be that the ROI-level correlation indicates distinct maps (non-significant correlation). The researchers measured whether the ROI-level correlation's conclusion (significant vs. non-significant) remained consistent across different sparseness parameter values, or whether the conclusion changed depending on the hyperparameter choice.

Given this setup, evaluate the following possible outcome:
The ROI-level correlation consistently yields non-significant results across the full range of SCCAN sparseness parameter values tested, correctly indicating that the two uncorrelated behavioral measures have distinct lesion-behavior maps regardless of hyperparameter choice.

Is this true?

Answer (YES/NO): NO